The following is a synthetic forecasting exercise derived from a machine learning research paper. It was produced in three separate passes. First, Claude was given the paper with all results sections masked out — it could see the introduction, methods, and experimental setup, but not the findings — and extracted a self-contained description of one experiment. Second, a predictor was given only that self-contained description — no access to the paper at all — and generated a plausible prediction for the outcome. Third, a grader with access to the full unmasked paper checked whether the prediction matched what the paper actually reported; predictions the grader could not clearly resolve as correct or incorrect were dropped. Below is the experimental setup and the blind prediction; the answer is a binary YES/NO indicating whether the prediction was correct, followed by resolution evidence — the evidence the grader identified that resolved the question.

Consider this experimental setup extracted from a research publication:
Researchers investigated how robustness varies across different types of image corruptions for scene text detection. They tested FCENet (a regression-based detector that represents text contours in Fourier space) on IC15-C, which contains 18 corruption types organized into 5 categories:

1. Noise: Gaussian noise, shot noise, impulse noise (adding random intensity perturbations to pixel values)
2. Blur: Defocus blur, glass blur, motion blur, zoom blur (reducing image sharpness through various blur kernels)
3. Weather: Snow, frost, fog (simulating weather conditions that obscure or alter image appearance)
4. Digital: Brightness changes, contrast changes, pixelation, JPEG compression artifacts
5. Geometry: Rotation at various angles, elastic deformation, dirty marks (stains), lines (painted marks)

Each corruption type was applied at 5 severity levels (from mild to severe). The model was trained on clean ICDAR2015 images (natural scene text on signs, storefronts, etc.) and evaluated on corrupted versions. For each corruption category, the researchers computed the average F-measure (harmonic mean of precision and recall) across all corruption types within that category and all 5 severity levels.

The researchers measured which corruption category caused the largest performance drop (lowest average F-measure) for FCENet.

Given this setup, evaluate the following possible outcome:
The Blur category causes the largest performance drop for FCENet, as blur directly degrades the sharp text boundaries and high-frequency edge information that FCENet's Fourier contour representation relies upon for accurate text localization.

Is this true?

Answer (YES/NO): NO